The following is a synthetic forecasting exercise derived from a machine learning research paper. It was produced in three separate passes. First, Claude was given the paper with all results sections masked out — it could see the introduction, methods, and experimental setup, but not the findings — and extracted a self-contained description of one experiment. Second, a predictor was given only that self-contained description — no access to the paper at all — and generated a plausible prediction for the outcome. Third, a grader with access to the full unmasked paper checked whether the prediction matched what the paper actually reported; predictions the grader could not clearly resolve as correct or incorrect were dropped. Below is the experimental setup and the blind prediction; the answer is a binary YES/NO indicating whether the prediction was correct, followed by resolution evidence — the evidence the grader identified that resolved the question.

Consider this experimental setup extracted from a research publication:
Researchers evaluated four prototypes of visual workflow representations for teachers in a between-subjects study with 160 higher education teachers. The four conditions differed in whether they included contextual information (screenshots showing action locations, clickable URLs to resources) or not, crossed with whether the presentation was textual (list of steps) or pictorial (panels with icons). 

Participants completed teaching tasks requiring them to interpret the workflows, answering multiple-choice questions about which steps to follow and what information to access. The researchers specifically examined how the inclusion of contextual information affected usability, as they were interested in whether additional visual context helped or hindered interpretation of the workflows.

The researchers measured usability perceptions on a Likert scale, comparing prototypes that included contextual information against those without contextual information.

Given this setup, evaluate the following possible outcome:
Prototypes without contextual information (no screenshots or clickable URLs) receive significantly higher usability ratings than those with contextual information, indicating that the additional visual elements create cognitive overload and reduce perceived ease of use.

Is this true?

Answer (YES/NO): NO